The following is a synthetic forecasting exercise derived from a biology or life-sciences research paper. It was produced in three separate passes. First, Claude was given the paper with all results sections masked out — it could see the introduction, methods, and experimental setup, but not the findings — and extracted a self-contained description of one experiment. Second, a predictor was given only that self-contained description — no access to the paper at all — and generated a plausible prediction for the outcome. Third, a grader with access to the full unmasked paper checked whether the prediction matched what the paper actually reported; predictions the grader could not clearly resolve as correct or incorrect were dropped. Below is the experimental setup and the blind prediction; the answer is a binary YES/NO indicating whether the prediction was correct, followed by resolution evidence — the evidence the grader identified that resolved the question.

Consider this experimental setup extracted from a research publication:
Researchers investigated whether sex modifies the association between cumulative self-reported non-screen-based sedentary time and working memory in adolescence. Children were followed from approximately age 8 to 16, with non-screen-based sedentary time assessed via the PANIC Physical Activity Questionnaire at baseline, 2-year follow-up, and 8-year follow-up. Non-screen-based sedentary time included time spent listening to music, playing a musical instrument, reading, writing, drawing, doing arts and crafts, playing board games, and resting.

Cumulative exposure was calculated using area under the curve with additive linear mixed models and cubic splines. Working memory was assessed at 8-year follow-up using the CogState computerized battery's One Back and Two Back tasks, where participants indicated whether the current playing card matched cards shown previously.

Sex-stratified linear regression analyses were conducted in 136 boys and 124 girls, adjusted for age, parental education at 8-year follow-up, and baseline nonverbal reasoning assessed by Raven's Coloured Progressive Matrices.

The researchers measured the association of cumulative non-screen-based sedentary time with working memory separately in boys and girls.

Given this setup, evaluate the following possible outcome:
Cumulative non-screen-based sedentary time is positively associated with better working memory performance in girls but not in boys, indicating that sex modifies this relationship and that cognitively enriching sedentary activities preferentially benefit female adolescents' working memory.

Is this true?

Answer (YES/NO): NO